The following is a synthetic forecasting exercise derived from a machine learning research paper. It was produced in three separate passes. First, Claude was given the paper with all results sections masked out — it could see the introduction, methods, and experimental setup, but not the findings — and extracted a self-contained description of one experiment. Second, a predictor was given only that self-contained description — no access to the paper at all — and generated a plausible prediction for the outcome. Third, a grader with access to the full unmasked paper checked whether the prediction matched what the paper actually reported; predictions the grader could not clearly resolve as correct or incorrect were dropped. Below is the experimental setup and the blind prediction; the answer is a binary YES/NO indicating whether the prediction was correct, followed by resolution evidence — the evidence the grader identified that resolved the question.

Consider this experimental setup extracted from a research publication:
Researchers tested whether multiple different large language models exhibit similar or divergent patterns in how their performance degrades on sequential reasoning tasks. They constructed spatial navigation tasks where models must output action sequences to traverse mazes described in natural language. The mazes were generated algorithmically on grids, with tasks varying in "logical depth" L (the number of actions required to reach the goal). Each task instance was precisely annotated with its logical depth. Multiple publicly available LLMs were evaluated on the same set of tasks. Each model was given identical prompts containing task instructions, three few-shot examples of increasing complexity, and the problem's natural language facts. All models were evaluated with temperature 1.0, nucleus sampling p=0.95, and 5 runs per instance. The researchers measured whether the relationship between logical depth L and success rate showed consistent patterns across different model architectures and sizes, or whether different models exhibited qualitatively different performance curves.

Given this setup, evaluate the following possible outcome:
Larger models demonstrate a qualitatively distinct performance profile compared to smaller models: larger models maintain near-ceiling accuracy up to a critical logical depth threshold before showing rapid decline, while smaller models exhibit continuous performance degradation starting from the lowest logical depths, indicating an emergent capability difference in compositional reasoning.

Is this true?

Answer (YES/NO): NO